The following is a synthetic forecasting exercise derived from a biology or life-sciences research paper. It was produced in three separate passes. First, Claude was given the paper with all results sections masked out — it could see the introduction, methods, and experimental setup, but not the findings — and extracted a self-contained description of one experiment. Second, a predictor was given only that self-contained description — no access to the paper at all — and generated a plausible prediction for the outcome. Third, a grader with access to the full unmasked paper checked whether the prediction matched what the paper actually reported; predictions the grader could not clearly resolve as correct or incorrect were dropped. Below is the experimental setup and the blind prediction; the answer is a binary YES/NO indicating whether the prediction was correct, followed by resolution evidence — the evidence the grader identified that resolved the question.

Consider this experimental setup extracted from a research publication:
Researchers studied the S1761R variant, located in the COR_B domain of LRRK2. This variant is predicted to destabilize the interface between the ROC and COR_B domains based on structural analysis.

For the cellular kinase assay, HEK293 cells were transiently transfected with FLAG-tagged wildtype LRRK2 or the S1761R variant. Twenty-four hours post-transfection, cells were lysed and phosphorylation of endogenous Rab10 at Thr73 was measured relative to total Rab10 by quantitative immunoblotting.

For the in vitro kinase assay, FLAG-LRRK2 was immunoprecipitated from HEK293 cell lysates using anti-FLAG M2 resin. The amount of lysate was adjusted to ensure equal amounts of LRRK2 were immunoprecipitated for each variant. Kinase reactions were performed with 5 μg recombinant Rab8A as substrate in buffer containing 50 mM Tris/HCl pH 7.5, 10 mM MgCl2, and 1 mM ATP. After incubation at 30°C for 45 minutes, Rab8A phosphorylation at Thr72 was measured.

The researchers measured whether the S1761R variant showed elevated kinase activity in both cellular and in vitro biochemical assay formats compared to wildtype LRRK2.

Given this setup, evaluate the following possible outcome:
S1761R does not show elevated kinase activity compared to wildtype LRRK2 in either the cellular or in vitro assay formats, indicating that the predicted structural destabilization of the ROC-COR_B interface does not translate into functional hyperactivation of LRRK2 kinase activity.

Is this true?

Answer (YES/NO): NO